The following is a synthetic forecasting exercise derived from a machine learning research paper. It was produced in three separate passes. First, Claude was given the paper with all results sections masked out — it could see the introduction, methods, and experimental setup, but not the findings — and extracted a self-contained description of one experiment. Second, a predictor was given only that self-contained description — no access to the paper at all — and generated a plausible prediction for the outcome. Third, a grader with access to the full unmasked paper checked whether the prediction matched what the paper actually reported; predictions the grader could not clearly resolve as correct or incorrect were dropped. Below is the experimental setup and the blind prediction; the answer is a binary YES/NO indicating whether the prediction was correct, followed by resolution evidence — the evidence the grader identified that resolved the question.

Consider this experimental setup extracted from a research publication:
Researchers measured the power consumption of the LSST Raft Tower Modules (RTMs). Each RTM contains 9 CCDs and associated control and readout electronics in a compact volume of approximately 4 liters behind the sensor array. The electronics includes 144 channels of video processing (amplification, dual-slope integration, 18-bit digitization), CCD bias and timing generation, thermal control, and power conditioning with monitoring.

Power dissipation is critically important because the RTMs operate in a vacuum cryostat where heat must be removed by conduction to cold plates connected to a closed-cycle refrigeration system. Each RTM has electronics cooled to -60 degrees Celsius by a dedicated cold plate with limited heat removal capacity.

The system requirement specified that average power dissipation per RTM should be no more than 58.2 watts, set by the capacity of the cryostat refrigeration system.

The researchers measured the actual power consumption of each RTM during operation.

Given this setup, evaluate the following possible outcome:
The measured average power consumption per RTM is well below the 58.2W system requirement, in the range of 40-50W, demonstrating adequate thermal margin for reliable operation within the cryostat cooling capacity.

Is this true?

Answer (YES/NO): NO